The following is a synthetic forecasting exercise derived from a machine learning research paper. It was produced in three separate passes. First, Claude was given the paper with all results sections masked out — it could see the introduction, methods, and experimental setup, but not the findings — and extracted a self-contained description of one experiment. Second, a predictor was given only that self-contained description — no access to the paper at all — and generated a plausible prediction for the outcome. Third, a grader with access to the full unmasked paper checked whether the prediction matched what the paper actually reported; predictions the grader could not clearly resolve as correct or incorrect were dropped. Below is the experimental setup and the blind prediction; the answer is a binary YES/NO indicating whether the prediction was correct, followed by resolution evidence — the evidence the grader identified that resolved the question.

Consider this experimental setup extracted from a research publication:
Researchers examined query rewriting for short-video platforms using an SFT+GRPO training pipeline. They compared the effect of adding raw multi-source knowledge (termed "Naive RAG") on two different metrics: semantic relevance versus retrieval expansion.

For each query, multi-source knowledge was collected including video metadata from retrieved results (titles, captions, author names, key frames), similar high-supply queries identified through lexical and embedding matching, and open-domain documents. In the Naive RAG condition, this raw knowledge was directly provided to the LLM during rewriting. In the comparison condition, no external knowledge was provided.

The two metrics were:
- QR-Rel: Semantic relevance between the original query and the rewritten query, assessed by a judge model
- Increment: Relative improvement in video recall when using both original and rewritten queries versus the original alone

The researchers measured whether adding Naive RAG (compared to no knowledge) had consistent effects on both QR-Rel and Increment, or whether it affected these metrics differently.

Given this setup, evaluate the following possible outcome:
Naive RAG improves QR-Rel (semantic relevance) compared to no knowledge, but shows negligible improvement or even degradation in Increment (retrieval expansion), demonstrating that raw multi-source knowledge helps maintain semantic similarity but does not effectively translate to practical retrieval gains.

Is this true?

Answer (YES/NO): NO